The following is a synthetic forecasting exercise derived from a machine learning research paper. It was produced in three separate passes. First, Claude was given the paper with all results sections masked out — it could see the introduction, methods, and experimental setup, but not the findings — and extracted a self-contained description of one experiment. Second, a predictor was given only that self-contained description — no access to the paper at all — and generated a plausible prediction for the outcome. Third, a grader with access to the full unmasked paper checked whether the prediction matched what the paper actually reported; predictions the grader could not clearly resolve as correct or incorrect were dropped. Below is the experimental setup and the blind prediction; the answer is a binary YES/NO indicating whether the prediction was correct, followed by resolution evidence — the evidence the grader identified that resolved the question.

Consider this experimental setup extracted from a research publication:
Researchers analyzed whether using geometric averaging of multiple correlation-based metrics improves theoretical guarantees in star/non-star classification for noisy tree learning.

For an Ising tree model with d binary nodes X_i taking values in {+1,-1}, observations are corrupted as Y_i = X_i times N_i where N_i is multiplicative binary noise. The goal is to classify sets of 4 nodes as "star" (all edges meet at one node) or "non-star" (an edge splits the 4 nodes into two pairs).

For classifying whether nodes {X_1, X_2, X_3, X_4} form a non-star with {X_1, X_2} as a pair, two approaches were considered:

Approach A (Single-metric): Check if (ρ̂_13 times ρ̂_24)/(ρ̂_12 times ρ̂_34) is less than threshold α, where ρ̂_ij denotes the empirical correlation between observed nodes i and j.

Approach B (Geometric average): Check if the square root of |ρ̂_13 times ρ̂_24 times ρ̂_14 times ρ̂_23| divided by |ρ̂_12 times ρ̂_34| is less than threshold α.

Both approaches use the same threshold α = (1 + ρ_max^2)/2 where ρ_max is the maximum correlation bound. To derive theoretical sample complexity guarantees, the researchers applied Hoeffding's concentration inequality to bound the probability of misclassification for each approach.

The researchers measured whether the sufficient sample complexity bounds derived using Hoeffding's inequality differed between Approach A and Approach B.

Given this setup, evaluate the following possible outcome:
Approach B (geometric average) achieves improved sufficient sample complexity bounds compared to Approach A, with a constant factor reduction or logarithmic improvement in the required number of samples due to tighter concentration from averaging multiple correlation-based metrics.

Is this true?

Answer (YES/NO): NO